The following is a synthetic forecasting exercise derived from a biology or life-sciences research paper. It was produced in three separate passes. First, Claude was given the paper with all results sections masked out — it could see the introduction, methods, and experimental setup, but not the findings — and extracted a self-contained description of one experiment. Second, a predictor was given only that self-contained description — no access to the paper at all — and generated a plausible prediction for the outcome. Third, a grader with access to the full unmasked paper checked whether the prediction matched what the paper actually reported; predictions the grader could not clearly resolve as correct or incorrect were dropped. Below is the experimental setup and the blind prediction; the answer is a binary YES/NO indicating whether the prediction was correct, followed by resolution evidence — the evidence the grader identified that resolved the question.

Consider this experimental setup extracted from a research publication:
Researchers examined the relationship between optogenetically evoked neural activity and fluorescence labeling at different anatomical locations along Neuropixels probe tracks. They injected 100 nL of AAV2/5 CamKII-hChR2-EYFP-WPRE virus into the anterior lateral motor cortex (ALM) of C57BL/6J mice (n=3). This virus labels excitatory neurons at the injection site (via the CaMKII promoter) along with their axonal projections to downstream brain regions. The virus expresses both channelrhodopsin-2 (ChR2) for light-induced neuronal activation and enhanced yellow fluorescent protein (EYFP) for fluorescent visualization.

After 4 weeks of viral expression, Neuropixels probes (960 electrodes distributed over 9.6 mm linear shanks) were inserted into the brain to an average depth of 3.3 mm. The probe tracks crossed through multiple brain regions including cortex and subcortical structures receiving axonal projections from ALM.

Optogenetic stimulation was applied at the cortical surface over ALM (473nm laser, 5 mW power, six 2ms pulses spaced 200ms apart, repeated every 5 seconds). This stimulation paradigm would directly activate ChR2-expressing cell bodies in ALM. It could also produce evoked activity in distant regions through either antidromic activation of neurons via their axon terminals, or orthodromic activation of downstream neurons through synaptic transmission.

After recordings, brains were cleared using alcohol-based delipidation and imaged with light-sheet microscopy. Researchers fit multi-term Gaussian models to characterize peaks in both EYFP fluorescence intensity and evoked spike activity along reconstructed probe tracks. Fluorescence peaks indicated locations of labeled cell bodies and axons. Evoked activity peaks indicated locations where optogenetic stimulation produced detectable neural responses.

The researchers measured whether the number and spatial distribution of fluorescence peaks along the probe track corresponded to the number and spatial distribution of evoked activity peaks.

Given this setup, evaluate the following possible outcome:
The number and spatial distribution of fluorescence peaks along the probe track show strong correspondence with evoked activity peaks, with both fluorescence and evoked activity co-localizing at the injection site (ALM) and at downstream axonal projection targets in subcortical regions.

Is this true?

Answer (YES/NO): NO